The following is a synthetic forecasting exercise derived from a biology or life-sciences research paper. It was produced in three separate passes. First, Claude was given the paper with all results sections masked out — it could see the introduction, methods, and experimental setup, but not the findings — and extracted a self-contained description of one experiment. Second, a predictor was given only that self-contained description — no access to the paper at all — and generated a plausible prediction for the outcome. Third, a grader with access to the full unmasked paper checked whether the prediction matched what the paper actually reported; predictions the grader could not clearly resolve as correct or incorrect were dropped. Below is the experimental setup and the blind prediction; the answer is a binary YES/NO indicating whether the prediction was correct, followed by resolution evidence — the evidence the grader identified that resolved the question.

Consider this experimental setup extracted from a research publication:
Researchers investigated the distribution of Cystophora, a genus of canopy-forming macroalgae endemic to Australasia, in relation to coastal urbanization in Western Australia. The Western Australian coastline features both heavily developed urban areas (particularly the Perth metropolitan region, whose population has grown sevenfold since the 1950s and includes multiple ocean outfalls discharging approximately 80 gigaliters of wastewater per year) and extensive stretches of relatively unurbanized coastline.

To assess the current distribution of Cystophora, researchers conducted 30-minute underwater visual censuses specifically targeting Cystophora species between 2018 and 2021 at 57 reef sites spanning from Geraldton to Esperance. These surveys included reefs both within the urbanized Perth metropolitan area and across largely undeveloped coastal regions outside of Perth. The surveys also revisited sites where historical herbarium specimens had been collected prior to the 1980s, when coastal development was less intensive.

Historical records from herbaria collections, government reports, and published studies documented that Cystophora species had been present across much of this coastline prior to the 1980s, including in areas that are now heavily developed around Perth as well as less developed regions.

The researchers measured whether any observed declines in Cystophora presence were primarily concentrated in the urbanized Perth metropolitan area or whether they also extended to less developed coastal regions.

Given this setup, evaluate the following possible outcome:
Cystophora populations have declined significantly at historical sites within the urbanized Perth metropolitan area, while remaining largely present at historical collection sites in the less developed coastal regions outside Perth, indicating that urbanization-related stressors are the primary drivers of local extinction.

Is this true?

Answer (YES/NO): NO